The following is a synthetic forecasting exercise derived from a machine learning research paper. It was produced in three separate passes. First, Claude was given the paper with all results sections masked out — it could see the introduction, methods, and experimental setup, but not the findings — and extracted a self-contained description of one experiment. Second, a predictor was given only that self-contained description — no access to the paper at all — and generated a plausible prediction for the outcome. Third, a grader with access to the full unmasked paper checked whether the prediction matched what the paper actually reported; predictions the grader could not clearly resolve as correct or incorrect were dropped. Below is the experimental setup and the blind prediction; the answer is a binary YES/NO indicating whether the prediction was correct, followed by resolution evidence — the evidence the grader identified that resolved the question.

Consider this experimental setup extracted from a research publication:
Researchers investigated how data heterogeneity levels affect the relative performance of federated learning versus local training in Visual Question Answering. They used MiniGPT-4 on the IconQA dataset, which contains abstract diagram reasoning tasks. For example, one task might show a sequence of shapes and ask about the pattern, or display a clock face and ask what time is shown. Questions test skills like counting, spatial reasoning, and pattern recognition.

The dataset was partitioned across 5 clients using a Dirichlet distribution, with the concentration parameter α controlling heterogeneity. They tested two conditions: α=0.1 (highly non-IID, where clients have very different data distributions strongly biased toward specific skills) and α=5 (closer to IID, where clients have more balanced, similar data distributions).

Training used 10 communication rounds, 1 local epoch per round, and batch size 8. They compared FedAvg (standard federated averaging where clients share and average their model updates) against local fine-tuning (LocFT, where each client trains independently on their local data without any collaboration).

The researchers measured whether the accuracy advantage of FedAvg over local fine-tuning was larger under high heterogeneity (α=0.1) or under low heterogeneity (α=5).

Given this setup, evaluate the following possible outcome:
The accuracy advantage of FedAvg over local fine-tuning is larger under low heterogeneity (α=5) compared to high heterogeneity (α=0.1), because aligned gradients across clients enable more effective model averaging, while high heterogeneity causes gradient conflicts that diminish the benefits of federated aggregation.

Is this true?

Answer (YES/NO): YES